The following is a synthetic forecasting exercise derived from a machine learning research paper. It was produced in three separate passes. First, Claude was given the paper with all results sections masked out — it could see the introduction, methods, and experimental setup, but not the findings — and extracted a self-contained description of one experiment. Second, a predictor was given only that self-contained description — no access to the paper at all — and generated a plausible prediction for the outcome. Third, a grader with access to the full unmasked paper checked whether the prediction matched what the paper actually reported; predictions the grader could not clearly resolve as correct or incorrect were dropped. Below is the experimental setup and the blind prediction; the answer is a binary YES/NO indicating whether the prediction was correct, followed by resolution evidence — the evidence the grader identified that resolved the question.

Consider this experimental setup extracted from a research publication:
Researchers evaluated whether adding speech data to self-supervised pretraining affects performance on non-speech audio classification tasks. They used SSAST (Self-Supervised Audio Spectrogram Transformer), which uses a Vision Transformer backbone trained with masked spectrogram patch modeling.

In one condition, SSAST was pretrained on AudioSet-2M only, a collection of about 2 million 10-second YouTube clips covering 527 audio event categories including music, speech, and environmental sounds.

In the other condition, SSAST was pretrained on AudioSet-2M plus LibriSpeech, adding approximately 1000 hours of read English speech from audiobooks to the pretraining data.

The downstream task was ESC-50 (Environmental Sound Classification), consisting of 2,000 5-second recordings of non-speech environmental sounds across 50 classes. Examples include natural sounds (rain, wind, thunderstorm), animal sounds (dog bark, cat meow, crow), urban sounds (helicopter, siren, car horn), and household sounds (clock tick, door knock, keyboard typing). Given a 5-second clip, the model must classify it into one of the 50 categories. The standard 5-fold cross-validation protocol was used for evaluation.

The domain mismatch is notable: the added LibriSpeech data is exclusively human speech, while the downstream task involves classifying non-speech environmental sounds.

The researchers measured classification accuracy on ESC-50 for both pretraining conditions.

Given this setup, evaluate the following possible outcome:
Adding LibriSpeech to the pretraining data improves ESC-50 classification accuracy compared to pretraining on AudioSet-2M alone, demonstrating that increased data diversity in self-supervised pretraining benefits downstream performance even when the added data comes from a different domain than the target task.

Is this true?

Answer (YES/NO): YES